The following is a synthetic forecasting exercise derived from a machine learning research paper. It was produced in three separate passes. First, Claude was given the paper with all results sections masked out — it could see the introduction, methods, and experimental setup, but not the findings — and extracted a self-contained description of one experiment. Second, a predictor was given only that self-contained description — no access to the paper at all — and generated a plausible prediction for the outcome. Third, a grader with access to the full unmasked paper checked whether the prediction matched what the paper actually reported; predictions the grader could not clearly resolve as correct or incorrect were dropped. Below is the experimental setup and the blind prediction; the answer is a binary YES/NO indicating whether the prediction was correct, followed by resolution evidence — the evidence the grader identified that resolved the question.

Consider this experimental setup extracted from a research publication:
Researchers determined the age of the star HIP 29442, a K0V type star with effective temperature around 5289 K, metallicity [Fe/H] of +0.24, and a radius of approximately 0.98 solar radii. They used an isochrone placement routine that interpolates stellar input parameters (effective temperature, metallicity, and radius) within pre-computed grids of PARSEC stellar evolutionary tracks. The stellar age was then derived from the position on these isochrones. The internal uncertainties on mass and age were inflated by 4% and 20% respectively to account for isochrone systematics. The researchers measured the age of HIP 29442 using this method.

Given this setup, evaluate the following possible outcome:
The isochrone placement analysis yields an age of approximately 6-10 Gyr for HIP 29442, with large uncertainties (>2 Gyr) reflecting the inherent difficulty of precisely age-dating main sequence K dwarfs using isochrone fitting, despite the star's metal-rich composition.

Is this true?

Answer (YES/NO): NO